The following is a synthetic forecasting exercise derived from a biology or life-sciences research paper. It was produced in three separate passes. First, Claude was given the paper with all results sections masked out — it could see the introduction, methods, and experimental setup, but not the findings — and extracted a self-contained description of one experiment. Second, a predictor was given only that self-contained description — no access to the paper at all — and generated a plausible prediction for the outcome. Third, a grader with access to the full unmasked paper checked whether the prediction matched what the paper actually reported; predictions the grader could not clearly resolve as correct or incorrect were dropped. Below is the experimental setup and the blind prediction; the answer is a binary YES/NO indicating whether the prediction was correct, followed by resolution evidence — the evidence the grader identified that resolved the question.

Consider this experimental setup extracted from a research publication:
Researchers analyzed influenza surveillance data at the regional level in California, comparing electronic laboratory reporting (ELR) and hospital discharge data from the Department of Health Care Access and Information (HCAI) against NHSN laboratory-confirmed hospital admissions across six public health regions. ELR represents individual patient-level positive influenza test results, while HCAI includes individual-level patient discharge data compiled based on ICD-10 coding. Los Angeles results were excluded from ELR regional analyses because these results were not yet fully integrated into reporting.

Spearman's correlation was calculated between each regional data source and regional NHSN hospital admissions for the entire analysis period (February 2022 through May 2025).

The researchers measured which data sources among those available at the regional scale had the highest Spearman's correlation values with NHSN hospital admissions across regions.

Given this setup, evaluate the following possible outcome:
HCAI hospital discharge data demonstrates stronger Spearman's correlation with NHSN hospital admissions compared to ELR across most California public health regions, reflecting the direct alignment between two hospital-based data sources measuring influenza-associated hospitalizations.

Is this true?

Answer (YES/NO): NO